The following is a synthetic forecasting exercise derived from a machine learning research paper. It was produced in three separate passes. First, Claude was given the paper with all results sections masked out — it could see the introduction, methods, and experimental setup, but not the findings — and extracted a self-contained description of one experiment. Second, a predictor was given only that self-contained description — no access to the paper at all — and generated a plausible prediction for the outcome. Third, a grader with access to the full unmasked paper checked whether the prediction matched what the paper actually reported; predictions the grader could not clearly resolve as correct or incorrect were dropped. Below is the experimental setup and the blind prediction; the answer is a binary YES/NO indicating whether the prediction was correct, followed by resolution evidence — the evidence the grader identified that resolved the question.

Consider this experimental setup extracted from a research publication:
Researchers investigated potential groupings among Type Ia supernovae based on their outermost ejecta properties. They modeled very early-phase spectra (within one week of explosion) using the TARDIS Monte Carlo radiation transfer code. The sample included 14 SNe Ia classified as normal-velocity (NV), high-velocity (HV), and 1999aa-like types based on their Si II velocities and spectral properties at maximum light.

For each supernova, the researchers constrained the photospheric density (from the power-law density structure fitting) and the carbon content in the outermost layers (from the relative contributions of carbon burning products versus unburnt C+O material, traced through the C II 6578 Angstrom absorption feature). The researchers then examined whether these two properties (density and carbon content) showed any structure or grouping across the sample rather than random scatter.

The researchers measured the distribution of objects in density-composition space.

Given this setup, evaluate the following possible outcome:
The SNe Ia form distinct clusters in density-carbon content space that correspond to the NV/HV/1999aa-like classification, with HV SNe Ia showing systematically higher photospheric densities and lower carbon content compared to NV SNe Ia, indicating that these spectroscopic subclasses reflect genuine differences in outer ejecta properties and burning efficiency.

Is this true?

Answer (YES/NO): NO